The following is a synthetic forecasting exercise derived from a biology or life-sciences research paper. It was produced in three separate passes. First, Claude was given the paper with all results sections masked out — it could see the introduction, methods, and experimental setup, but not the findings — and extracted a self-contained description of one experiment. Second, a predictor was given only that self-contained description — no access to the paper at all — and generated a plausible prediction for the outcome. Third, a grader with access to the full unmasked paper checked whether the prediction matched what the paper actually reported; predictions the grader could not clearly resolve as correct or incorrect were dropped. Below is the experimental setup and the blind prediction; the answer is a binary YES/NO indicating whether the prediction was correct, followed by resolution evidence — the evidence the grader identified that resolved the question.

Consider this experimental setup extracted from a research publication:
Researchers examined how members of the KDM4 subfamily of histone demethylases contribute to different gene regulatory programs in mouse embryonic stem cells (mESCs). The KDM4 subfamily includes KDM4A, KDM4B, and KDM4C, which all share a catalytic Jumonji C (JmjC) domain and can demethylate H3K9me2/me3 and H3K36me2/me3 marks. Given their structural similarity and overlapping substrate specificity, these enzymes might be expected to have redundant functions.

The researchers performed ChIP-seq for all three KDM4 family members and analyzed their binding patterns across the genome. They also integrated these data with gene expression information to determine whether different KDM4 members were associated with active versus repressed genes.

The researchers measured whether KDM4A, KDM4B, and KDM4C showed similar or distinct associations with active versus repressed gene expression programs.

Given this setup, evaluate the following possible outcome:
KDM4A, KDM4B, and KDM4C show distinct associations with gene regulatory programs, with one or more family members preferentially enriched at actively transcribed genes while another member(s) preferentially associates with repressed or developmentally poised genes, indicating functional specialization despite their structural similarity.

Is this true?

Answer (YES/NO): YES